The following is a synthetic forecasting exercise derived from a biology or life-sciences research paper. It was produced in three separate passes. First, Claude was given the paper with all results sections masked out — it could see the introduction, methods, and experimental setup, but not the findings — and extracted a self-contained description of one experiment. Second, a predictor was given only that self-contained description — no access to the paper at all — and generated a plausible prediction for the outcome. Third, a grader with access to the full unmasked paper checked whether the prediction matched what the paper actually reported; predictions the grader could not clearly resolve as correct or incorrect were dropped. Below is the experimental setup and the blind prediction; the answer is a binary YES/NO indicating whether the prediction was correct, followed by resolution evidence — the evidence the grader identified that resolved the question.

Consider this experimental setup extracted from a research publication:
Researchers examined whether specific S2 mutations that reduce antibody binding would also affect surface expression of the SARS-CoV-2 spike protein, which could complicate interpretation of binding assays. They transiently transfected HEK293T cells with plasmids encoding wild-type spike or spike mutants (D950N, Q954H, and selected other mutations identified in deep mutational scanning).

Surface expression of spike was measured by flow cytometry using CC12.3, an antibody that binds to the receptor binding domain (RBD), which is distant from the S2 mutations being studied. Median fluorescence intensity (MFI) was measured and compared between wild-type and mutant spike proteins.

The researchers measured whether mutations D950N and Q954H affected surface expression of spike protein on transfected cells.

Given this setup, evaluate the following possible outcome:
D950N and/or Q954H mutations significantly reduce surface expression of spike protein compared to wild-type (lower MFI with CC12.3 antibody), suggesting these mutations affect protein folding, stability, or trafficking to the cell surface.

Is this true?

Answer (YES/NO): NO